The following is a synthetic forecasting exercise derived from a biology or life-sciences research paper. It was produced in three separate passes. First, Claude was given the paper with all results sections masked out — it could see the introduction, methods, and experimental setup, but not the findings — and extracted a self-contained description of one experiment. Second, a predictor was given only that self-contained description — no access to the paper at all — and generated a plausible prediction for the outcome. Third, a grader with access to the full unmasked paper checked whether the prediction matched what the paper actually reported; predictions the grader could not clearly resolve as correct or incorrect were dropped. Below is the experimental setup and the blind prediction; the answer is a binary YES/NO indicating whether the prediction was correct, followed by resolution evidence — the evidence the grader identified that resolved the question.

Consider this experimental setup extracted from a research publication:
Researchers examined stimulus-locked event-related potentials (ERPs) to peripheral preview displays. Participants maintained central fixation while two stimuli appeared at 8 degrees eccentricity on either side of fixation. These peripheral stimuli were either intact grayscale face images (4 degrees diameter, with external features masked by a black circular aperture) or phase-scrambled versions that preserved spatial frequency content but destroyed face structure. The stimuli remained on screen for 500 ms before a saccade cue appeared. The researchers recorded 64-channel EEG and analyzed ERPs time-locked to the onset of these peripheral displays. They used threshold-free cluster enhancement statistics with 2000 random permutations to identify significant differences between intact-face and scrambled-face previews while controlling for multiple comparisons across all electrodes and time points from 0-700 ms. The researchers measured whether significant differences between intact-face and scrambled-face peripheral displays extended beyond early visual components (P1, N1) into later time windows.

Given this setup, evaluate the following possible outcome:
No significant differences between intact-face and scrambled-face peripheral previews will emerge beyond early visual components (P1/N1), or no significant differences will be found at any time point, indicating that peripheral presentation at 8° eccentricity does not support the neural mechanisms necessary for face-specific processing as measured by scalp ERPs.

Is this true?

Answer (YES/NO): NO